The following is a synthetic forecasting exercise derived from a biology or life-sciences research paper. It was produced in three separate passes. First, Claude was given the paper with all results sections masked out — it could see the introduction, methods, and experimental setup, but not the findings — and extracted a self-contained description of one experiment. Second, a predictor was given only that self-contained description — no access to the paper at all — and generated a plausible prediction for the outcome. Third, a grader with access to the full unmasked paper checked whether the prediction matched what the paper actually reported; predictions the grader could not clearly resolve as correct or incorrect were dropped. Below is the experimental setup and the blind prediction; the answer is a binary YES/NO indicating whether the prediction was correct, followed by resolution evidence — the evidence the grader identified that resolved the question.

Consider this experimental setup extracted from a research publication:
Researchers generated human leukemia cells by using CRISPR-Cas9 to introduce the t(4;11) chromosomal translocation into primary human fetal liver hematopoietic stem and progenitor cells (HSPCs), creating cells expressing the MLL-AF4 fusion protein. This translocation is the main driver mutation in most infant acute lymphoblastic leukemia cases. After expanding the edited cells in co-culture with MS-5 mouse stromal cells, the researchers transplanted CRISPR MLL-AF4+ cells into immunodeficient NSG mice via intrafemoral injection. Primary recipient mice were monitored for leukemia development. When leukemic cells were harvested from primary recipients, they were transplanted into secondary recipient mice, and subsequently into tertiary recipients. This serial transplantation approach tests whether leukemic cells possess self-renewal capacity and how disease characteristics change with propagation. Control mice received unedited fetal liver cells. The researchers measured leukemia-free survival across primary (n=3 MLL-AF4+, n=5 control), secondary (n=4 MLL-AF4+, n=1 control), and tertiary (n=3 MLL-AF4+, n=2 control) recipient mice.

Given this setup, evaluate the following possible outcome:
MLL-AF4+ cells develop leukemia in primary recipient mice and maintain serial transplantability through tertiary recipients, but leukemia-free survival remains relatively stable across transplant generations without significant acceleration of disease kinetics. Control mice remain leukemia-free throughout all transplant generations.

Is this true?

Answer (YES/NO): NO